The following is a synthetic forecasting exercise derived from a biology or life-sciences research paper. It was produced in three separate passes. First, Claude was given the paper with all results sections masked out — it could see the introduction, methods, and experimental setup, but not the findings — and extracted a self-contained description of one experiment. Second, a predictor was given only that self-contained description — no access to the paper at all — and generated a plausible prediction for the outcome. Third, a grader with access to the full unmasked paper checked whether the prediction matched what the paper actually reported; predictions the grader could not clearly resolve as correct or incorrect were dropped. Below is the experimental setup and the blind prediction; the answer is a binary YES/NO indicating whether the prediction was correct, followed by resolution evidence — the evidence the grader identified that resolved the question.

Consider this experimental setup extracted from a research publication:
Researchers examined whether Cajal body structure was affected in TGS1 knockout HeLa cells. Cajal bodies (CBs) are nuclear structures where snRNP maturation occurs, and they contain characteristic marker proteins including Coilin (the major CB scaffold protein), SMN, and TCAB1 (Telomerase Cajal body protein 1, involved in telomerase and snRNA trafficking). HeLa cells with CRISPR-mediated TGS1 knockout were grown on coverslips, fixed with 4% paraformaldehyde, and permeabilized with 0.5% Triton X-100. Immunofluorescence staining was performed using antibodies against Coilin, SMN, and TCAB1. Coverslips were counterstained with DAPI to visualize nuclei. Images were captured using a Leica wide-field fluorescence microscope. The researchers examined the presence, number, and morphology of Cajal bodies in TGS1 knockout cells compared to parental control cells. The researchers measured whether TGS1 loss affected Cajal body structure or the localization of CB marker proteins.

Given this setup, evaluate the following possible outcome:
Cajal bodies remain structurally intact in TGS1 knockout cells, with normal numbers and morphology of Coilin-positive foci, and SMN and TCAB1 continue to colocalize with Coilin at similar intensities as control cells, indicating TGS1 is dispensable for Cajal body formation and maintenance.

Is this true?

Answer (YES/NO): NO